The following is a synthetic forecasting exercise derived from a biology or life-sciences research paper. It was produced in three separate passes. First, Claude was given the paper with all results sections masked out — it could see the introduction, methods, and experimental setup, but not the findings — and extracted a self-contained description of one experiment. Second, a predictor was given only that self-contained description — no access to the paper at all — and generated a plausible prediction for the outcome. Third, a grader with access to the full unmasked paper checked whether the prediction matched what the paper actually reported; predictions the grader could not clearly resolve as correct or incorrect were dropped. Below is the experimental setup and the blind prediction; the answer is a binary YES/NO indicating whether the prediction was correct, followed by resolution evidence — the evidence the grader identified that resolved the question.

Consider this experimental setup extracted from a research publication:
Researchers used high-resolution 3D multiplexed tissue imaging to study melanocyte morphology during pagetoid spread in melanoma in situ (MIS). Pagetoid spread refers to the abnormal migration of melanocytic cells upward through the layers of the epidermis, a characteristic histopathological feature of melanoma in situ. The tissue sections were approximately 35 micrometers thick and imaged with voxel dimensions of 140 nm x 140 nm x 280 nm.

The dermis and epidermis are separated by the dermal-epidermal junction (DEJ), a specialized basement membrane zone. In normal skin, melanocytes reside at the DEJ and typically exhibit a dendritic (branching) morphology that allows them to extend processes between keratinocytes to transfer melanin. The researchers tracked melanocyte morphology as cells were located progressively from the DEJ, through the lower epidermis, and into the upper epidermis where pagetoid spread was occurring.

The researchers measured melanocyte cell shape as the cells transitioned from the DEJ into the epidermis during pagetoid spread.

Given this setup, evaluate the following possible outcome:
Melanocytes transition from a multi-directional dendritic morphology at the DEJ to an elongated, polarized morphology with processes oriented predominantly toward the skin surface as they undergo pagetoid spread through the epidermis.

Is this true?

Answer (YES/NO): NO